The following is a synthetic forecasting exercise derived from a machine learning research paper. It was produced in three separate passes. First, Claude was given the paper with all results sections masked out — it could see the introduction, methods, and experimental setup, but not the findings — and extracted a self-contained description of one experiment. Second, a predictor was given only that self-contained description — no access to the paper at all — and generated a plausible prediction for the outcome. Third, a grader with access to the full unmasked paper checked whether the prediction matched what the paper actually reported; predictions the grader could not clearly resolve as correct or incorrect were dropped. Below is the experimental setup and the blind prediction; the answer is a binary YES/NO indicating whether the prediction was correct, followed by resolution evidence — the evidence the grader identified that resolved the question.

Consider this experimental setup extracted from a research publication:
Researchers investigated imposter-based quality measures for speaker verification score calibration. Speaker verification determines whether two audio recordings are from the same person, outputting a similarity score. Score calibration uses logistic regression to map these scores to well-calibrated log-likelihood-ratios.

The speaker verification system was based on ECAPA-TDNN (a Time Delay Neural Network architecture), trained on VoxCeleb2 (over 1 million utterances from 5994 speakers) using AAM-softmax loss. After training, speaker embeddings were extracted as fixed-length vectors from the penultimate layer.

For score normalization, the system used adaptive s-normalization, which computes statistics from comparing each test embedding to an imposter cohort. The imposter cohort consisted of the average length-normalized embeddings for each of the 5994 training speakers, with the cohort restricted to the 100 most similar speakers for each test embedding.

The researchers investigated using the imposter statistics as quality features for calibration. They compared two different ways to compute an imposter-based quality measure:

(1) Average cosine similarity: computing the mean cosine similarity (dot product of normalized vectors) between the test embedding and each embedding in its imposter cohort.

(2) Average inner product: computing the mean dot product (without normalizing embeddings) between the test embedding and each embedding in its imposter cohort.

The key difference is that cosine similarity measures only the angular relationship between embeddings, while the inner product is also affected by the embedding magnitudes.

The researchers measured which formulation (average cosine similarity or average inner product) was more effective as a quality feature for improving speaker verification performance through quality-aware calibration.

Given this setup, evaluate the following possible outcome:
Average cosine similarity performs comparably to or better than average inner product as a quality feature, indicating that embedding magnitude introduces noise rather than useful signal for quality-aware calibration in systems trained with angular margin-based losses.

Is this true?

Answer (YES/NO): NO